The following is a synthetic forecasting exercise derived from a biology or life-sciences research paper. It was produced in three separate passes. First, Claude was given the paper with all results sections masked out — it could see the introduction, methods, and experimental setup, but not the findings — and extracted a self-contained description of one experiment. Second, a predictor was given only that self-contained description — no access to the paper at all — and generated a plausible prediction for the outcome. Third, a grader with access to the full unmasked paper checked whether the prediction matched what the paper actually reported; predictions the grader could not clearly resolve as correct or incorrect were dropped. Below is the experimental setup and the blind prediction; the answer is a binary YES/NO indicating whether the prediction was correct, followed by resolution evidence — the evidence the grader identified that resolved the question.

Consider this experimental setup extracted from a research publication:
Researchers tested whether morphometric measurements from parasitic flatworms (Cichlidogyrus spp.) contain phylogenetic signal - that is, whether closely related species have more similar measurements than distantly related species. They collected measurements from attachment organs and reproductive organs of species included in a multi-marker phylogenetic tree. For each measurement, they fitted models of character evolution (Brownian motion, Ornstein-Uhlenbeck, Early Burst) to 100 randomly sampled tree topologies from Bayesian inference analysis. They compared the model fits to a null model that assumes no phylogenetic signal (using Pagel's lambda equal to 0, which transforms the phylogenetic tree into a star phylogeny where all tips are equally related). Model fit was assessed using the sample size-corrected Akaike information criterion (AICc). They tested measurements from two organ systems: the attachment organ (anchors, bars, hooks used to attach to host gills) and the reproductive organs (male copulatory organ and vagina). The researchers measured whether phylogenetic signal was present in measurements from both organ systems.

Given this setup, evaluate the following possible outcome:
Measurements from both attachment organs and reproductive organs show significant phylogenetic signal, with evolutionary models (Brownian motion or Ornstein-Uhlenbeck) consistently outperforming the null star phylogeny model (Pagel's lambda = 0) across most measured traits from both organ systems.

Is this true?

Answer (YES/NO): NO